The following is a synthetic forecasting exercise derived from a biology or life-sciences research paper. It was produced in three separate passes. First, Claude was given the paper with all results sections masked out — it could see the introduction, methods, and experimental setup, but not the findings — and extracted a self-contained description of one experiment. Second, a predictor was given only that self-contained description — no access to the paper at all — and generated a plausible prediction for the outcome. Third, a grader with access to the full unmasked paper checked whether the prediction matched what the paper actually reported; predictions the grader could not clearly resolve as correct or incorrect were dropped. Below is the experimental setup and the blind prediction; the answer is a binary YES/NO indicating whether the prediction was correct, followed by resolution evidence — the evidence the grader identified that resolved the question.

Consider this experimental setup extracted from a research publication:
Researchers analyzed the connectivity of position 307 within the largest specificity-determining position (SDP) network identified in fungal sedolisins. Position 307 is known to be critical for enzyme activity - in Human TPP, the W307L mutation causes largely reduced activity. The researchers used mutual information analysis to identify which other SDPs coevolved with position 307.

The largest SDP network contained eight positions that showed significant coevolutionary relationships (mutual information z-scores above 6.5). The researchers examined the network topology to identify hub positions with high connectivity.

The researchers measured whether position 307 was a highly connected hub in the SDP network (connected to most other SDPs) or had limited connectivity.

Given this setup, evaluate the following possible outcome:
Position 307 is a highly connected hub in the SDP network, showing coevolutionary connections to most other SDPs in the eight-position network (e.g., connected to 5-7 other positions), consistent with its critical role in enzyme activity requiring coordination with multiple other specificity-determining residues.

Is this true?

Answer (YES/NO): NO